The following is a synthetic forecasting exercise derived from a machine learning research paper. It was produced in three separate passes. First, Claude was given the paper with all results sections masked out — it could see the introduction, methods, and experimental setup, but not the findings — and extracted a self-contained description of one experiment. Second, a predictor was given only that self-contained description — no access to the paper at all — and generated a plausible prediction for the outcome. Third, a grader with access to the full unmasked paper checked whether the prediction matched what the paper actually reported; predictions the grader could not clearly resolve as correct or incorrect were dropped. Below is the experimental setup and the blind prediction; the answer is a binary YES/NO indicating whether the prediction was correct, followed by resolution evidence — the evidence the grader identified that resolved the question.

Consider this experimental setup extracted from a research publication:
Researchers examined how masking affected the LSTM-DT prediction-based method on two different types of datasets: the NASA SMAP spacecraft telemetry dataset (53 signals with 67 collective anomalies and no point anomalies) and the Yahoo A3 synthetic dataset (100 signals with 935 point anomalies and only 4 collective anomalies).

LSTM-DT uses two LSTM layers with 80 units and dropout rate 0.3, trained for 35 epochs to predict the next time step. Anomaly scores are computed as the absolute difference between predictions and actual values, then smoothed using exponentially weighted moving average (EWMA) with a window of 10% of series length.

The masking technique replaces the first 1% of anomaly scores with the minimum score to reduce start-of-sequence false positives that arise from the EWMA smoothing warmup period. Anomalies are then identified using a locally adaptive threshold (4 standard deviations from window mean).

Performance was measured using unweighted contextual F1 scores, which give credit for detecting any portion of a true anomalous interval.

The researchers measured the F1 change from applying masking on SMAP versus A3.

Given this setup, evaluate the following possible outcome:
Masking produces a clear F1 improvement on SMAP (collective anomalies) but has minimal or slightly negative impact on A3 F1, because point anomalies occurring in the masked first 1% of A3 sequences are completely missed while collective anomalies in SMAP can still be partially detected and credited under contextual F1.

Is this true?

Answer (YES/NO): YES